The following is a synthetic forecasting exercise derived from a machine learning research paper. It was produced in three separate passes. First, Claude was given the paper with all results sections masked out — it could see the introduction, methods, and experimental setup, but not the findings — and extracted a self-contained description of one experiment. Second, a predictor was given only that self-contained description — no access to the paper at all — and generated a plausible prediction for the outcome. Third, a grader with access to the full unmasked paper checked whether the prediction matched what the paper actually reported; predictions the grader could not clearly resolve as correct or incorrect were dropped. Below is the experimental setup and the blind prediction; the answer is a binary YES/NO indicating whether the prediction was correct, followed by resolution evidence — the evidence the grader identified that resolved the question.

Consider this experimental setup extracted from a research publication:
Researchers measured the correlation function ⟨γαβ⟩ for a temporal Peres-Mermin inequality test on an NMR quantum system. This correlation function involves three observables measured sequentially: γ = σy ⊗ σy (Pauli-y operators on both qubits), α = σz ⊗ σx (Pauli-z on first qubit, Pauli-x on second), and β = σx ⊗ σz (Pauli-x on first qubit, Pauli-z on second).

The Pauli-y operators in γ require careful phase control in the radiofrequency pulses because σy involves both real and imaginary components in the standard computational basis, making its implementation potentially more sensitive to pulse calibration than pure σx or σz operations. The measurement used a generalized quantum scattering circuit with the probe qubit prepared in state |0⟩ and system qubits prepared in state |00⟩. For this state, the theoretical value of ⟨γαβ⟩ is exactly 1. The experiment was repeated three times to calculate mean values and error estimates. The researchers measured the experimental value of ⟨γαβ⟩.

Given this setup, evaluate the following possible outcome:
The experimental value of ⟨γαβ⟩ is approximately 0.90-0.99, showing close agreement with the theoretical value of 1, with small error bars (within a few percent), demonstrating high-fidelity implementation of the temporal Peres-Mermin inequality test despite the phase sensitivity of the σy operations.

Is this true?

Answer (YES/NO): NO